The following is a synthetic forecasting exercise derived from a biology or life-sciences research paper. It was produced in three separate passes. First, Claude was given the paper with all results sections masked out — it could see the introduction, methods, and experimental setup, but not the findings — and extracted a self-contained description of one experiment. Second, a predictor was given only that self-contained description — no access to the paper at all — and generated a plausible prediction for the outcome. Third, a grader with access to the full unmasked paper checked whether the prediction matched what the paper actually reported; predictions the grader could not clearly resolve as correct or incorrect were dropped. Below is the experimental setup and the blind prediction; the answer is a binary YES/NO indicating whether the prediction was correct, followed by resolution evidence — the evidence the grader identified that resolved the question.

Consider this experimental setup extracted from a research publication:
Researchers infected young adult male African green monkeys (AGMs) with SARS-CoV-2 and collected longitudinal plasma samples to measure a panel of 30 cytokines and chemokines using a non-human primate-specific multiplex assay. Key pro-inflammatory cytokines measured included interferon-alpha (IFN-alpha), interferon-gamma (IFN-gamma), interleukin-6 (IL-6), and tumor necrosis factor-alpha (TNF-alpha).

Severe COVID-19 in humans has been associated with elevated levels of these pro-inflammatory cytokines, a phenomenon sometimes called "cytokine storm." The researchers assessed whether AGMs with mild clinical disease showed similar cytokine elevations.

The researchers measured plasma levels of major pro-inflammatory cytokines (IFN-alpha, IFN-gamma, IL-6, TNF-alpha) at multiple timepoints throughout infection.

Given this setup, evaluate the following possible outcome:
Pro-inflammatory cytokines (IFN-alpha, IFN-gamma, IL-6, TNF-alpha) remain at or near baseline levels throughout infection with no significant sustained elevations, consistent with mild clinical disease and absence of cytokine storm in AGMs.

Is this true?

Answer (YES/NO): YES